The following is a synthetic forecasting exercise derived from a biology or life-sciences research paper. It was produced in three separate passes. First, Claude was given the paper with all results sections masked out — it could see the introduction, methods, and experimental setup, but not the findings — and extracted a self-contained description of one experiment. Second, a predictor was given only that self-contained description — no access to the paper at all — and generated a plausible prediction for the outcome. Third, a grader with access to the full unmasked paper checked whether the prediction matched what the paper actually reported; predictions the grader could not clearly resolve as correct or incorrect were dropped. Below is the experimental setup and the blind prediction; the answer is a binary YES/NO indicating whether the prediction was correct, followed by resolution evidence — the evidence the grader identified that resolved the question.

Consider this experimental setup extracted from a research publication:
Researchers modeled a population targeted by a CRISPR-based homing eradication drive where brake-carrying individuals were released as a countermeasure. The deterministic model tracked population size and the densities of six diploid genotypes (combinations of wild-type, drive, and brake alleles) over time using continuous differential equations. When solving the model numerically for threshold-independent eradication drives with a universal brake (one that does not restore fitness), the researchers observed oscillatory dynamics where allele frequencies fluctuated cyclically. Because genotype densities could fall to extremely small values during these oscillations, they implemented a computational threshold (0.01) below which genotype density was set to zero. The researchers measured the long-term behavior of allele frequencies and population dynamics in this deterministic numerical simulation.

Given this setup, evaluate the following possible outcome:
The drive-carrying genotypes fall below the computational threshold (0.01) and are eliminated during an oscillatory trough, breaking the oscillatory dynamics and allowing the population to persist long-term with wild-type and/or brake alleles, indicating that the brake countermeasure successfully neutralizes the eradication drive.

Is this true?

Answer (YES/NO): YES